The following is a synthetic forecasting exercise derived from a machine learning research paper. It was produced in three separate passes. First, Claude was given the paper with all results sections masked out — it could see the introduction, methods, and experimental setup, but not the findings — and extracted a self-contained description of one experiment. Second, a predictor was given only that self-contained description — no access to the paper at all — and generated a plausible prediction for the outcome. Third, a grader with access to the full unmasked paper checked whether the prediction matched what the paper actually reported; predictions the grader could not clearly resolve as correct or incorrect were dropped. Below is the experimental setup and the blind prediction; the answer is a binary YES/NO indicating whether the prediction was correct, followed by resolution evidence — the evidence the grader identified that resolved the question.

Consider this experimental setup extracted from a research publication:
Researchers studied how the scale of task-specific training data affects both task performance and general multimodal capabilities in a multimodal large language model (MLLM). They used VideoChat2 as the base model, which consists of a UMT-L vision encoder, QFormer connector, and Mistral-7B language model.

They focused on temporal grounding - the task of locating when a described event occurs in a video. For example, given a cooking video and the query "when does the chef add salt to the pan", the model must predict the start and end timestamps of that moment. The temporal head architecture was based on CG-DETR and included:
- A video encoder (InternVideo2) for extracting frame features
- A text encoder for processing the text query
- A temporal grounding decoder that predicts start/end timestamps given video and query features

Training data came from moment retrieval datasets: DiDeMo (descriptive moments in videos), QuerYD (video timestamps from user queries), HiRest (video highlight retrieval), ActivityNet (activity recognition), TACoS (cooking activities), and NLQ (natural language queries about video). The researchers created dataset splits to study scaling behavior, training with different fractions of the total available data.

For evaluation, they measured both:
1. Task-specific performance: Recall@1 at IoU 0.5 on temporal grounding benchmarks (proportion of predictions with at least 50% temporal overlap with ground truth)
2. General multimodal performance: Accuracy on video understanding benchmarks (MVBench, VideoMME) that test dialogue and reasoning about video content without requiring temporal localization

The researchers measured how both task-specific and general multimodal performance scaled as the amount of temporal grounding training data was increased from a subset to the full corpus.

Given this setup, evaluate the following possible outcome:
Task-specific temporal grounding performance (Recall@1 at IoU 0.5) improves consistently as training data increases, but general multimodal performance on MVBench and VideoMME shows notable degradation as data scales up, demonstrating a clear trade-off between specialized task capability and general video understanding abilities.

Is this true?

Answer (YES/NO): NO